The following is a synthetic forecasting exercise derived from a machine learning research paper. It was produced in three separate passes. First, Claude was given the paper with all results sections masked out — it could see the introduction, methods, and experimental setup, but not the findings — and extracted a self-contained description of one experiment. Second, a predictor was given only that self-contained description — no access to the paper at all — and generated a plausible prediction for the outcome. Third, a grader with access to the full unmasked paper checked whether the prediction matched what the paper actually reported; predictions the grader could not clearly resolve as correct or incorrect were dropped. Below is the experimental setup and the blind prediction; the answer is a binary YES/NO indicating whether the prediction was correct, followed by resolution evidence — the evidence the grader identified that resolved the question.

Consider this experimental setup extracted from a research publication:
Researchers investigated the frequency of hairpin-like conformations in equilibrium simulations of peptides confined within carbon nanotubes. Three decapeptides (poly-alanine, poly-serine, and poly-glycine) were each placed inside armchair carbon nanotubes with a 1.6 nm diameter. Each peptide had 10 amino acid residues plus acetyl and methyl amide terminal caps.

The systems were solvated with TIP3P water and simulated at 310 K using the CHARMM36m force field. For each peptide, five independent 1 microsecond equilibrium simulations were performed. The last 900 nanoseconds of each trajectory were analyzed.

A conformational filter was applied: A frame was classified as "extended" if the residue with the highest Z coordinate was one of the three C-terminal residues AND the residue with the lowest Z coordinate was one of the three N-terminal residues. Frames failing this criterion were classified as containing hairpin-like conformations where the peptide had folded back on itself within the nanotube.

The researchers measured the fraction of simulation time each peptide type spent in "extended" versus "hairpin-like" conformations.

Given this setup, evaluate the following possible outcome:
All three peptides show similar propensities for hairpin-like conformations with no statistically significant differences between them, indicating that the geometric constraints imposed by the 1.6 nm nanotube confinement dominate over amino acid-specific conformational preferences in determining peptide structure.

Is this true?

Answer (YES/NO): NO